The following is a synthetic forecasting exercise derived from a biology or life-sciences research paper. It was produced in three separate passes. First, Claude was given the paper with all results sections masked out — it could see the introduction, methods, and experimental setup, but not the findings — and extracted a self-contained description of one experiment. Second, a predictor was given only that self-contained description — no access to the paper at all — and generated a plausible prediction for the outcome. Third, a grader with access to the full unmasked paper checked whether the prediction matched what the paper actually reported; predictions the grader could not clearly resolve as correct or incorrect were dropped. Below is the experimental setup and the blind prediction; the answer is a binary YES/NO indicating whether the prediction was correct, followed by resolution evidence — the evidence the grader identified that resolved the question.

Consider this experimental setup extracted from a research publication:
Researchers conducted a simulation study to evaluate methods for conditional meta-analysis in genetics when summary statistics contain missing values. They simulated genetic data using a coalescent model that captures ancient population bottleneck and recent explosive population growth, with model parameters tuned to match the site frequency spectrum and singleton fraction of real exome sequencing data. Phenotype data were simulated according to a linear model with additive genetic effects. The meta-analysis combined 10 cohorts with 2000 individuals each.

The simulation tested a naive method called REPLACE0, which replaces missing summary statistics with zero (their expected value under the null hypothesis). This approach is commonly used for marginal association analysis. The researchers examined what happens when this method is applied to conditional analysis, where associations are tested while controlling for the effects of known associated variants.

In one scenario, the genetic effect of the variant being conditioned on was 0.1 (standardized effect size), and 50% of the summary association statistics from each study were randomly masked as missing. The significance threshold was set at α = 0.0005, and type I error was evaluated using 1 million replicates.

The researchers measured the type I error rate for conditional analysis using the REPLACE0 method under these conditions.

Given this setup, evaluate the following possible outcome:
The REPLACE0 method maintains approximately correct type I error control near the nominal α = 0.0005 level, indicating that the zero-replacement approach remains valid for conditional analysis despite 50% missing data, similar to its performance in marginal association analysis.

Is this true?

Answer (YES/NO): NO